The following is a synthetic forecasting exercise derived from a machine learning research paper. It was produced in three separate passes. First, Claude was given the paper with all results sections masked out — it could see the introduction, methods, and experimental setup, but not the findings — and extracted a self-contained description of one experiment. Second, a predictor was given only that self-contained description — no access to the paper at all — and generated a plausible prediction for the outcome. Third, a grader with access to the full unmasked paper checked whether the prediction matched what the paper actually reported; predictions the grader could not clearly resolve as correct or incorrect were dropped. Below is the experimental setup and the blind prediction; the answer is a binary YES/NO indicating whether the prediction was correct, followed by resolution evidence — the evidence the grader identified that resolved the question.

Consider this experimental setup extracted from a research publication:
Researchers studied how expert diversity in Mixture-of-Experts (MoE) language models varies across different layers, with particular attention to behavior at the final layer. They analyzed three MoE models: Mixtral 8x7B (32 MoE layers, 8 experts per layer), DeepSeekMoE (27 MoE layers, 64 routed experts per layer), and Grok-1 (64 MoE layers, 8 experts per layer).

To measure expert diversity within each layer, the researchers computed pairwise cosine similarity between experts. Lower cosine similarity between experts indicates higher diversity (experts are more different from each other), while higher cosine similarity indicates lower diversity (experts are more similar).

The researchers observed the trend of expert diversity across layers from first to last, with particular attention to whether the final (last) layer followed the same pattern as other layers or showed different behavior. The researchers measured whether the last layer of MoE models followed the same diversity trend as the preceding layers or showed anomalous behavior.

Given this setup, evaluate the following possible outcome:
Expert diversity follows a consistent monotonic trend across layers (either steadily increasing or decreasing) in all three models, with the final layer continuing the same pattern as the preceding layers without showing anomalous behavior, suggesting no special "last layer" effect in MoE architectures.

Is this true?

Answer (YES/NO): NO